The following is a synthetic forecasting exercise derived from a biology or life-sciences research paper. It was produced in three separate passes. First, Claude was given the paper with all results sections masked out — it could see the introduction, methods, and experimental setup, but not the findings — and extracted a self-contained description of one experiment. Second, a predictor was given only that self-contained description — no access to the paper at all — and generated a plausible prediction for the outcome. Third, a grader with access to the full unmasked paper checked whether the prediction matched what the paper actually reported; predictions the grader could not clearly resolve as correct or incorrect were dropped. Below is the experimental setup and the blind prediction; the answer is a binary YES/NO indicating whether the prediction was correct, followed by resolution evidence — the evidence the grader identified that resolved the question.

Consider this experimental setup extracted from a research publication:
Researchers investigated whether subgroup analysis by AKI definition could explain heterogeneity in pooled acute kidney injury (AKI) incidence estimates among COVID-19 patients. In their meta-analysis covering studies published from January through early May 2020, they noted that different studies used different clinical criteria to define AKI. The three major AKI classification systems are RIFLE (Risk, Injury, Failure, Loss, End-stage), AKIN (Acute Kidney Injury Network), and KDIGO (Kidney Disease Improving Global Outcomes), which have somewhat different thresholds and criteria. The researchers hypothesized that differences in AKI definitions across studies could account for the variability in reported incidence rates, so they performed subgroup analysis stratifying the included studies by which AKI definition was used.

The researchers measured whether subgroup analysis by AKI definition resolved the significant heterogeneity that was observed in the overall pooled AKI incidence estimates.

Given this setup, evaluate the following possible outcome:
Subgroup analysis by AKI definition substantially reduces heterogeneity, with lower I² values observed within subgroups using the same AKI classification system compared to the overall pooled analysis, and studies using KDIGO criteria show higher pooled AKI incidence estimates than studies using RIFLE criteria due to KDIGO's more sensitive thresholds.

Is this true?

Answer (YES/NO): NO